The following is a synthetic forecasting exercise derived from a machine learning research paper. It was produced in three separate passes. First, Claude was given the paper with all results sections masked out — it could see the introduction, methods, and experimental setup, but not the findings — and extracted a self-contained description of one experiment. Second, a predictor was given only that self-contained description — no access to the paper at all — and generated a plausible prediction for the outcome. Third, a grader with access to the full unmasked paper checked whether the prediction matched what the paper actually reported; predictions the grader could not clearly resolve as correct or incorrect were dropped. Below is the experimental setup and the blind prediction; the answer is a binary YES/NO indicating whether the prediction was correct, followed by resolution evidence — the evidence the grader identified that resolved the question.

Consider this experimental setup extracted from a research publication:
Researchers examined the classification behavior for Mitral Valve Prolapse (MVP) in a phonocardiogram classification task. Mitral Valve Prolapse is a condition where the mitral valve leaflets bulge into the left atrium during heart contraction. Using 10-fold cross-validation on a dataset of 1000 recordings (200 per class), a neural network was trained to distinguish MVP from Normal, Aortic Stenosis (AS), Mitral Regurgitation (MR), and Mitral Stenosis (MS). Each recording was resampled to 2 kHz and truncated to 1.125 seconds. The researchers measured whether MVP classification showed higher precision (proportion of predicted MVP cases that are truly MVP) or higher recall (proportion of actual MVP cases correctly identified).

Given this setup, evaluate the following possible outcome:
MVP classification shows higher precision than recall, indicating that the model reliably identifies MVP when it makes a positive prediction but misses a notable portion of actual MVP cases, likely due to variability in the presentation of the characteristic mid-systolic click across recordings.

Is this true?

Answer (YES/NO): YES